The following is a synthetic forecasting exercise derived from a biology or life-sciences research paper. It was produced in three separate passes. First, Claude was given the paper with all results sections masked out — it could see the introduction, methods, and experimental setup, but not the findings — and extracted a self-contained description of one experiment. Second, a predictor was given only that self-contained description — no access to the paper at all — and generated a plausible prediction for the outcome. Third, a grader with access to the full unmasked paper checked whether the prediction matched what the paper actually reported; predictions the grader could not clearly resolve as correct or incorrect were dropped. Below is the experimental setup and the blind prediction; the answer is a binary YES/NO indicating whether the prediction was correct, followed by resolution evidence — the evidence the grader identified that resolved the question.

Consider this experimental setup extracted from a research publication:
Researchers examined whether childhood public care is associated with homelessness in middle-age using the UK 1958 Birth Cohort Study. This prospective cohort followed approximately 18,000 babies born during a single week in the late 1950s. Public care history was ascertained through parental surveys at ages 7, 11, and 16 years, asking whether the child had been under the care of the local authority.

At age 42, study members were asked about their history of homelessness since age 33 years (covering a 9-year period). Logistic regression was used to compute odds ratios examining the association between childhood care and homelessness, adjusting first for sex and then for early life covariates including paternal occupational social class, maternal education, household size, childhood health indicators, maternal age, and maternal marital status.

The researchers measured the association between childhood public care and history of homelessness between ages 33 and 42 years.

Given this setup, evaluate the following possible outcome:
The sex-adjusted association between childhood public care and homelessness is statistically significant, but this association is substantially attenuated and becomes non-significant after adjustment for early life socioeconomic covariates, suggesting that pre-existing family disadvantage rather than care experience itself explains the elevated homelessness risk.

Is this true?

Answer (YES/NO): NO